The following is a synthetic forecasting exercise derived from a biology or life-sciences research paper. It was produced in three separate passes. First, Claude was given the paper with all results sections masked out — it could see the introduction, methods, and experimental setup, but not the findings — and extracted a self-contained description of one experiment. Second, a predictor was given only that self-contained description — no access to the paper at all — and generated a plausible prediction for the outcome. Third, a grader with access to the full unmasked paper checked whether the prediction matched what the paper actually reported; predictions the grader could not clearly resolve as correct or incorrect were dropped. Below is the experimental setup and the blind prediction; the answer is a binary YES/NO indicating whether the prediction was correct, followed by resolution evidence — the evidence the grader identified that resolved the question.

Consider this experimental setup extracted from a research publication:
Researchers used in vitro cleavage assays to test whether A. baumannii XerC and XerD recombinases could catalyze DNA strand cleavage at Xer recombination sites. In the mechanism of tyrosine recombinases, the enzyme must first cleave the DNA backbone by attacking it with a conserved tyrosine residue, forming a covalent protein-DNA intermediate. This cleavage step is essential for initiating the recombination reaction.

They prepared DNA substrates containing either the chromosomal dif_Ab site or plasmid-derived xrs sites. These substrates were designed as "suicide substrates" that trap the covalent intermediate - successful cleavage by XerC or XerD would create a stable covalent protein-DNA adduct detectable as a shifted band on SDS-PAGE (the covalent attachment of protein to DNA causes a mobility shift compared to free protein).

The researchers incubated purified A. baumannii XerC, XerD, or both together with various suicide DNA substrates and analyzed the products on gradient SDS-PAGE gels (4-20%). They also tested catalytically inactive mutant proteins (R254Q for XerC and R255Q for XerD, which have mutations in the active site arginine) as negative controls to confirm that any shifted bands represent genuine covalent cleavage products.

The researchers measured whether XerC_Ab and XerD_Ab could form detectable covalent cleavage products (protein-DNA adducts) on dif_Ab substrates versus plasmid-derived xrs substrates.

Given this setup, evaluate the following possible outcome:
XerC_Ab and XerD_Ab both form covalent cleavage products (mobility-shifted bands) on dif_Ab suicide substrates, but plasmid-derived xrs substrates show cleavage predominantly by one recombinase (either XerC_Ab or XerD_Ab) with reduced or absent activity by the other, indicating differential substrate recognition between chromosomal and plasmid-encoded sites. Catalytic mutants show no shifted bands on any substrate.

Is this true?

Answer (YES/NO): NO